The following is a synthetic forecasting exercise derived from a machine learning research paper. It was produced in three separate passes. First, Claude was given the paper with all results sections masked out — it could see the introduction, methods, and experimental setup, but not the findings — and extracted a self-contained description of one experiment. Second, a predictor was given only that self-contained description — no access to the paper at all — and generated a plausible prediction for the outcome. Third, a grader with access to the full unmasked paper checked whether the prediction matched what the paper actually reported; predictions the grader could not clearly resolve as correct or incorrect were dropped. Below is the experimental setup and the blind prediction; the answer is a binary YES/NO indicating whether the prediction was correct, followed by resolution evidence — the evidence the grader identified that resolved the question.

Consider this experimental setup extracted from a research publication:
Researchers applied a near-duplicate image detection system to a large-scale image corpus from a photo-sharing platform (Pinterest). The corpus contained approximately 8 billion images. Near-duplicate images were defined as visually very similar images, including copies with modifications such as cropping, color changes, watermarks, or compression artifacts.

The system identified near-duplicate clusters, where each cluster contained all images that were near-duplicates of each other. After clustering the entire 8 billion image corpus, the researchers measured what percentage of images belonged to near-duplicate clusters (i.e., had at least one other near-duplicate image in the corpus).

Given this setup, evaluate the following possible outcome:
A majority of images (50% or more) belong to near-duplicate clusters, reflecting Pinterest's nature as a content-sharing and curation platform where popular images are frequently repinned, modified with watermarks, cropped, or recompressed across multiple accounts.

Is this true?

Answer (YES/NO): YES